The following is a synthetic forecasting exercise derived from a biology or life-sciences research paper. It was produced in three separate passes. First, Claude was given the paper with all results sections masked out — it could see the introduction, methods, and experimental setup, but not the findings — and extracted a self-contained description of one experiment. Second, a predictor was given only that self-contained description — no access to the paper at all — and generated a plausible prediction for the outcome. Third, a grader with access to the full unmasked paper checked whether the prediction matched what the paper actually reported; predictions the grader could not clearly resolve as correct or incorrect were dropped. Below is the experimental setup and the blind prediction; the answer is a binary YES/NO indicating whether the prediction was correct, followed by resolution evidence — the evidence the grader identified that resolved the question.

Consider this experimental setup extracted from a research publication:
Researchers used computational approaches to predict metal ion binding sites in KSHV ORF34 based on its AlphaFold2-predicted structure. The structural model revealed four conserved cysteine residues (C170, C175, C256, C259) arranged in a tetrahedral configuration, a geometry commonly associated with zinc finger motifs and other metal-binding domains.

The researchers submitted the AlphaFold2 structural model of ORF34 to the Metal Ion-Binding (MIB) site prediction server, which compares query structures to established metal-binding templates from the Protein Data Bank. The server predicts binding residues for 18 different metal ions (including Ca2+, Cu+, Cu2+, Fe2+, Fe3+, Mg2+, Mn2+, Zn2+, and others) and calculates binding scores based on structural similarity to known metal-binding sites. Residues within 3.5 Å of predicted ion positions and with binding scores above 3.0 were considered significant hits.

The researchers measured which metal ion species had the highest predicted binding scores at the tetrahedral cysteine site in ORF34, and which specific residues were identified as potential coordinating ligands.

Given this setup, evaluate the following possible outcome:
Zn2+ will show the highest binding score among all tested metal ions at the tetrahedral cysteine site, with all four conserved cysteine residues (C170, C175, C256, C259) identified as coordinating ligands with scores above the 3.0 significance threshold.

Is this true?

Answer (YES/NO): YES